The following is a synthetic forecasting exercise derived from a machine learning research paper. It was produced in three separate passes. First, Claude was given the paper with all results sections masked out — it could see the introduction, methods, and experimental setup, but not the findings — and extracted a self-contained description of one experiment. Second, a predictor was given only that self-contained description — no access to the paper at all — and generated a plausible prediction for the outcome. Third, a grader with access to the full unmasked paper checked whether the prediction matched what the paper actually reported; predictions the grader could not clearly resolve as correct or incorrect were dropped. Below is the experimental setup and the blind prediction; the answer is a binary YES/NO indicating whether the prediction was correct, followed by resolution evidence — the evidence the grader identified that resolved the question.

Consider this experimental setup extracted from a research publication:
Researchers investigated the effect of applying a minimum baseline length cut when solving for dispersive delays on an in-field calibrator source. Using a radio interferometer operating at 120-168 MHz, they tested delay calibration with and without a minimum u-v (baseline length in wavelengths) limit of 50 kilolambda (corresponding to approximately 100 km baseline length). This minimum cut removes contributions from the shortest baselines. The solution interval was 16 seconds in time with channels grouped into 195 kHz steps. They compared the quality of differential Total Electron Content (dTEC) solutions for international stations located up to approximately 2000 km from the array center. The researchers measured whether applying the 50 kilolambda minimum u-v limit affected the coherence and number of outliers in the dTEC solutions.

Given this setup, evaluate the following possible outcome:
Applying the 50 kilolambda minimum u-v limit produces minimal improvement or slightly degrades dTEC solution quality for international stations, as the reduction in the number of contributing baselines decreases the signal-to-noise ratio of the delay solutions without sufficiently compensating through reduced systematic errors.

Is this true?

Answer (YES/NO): NO